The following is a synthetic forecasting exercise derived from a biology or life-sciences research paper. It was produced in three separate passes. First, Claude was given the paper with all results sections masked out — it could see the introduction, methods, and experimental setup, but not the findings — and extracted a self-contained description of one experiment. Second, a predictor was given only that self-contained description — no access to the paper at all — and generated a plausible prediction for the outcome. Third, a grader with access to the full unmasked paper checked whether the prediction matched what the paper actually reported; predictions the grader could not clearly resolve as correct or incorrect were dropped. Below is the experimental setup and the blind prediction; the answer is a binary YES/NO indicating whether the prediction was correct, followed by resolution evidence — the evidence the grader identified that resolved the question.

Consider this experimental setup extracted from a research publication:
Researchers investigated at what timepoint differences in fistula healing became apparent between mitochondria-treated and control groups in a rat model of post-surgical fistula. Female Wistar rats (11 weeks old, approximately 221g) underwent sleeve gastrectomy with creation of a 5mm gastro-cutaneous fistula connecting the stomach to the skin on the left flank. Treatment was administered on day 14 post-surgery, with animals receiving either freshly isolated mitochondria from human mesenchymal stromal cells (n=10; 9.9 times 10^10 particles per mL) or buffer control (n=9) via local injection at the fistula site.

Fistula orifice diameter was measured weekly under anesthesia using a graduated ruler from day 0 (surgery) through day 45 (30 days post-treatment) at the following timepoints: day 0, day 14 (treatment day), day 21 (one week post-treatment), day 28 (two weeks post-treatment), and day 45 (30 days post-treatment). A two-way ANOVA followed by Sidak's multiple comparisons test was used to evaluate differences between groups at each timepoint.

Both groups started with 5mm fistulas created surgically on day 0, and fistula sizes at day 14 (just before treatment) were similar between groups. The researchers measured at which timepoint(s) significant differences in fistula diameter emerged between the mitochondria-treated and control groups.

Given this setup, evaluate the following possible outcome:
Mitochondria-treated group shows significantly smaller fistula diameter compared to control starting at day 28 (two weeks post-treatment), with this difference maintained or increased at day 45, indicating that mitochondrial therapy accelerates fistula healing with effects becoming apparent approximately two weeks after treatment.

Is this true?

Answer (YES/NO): NO